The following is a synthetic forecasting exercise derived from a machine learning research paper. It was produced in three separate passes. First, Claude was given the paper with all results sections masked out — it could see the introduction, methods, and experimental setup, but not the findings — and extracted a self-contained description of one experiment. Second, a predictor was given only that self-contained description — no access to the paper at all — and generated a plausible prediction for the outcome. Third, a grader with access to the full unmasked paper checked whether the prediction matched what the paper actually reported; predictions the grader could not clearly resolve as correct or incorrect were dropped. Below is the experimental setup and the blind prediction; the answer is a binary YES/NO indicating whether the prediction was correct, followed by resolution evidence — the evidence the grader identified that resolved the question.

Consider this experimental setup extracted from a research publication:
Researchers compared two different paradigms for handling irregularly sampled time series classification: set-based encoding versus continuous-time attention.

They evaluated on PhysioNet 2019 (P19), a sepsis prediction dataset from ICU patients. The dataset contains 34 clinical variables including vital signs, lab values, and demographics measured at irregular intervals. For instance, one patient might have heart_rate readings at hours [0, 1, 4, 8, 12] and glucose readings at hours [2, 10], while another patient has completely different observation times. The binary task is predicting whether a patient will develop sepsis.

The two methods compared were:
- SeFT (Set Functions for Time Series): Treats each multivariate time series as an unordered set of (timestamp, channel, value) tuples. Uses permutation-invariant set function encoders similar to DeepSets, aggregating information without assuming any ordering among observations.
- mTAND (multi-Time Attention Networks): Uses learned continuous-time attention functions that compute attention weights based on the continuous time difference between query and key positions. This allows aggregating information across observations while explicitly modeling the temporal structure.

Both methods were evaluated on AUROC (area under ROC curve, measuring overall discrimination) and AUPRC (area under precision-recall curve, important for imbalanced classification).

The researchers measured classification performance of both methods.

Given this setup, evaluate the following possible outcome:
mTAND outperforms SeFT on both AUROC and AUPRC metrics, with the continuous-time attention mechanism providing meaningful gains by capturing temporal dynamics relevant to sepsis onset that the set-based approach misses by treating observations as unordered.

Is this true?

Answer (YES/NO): YES